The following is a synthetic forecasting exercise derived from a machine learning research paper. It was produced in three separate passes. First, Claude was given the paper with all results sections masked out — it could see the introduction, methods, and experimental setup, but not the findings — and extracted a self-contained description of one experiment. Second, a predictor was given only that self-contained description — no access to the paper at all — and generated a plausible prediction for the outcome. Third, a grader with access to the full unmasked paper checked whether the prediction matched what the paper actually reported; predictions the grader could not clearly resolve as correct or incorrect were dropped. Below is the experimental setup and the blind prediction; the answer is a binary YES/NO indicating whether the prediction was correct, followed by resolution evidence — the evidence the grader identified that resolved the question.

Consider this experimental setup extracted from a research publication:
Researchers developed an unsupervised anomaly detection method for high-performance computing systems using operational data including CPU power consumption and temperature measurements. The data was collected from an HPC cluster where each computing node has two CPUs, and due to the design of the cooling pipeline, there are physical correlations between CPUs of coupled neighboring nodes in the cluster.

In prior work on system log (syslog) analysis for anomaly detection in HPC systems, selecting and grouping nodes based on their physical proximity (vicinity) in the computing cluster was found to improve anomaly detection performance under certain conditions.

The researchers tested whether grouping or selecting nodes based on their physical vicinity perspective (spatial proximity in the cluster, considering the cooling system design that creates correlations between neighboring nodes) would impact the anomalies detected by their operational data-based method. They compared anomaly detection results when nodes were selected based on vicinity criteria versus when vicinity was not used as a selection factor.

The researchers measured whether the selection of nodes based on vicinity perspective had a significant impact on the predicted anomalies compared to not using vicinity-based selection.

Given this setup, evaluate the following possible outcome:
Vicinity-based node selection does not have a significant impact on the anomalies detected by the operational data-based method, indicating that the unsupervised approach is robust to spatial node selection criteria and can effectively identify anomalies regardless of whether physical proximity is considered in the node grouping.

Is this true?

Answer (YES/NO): YES